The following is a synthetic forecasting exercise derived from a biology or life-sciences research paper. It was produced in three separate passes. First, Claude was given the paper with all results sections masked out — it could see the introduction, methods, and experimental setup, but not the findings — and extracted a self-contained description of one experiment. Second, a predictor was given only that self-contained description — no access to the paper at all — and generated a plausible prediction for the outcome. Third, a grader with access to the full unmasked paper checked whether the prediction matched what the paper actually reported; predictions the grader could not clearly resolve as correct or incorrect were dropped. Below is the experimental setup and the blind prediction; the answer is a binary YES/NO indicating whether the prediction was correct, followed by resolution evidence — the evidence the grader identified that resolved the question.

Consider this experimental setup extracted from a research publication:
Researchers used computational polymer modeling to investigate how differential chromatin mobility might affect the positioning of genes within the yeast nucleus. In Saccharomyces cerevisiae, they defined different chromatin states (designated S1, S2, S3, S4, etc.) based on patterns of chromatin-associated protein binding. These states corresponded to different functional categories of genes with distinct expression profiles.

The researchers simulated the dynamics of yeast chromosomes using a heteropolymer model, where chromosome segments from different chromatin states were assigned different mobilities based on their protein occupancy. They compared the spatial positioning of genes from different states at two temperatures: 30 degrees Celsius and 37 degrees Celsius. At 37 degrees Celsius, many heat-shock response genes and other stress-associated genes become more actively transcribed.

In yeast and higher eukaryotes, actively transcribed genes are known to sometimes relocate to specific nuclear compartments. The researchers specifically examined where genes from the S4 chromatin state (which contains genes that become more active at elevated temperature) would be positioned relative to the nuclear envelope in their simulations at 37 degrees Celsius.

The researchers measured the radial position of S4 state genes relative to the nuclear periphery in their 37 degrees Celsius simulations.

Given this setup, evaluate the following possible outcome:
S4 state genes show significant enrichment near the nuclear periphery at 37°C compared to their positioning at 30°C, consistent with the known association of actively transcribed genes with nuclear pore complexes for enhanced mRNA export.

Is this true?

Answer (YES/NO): YES